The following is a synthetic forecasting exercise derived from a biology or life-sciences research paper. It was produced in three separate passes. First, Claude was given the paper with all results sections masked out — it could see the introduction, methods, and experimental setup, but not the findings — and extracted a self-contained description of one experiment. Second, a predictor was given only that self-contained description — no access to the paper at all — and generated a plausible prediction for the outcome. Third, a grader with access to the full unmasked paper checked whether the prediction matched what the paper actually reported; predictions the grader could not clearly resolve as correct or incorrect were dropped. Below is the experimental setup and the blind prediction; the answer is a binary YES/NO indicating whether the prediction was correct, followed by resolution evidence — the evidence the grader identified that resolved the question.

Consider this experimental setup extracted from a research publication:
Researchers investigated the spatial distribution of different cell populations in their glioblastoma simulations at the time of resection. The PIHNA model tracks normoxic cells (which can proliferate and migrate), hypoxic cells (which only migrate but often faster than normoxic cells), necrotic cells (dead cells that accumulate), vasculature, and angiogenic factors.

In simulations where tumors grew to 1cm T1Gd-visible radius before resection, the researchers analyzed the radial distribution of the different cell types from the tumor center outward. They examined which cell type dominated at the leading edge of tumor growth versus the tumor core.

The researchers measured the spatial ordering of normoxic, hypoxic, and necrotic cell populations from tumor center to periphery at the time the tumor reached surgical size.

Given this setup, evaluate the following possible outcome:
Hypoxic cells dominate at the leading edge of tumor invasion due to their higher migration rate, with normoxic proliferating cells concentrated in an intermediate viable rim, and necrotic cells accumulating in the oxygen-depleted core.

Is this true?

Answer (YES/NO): NO